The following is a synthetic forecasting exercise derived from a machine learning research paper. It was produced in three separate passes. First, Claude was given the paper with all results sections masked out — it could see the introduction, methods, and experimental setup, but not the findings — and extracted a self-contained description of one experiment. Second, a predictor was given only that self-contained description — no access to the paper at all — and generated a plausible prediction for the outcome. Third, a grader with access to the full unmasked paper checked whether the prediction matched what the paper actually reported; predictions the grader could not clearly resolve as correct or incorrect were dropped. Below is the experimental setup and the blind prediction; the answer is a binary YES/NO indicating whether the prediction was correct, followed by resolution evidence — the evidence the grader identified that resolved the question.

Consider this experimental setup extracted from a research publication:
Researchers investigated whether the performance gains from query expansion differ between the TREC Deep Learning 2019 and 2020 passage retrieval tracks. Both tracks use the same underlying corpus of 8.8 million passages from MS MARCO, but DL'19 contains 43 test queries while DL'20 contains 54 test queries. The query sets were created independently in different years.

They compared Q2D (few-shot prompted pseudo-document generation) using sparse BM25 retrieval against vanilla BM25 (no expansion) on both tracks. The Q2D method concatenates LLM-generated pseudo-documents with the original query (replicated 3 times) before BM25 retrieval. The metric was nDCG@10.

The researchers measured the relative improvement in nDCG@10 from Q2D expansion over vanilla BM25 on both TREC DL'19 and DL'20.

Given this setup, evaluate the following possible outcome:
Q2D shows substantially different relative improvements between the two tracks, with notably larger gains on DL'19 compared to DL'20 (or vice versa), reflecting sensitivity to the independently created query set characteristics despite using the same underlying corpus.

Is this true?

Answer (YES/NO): YES